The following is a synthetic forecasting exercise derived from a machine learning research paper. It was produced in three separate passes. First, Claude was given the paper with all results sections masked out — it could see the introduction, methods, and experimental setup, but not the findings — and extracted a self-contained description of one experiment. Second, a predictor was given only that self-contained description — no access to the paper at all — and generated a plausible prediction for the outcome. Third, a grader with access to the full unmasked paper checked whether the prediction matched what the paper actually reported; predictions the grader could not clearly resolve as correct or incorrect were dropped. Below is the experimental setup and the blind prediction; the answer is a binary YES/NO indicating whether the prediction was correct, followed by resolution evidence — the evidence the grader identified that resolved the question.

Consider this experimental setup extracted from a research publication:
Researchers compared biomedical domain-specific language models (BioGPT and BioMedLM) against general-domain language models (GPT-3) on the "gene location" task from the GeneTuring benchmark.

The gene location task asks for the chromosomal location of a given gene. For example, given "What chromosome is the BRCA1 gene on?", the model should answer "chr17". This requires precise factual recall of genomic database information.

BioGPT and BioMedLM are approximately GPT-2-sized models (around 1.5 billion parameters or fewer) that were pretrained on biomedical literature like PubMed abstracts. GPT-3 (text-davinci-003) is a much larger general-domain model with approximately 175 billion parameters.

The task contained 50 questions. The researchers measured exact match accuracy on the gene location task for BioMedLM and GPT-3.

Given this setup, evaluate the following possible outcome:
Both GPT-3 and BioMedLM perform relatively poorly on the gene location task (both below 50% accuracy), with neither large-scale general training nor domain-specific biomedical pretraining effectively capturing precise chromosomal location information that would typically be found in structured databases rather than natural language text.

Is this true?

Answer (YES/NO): YES